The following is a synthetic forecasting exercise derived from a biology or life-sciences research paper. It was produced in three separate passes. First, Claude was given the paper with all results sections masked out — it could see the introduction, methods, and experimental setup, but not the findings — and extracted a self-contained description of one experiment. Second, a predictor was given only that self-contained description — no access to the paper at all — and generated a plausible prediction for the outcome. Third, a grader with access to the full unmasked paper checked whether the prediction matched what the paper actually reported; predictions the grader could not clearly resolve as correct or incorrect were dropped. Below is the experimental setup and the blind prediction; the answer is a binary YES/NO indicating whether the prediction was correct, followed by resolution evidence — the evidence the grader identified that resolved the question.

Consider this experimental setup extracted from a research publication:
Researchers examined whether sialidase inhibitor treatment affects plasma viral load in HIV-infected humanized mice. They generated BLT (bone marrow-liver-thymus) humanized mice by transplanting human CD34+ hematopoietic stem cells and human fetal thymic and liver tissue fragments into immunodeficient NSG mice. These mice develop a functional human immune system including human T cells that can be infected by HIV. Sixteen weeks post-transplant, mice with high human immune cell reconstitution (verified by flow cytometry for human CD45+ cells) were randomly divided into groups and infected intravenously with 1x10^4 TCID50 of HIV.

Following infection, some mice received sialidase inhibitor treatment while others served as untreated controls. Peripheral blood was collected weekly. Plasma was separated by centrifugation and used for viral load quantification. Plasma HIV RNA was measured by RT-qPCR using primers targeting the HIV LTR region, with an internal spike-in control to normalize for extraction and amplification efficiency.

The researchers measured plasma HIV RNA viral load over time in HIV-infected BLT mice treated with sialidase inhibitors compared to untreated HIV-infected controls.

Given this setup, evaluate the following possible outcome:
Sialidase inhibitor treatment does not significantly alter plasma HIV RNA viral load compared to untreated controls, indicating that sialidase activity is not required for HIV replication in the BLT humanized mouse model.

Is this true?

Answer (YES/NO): NO